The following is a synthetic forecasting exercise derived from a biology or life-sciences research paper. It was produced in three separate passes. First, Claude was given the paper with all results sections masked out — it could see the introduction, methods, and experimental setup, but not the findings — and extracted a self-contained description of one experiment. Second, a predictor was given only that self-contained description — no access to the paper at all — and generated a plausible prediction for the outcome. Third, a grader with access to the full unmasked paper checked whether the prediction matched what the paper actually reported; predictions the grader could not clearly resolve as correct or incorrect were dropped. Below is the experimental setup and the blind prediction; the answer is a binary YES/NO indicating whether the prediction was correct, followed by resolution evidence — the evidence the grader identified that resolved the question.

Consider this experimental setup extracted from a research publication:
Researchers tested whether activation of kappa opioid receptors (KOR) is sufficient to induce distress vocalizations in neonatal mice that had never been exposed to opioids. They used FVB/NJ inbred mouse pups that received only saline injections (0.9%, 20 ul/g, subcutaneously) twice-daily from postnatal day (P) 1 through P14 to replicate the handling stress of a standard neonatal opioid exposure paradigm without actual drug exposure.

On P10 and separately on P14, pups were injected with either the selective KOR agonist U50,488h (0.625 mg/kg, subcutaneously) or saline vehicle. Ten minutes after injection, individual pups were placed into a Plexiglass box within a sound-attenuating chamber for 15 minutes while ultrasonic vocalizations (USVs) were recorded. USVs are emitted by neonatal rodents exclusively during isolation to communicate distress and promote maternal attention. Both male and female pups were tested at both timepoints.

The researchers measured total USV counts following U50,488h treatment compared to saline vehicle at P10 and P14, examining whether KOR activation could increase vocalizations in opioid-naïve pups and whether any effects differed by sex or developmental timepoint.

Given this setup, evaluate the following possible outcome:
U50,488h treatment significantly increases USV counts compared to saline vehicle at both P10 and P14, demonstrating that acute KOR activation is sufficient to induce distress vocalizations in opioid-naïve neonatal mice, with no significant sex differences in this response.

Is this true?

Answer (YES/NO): NO